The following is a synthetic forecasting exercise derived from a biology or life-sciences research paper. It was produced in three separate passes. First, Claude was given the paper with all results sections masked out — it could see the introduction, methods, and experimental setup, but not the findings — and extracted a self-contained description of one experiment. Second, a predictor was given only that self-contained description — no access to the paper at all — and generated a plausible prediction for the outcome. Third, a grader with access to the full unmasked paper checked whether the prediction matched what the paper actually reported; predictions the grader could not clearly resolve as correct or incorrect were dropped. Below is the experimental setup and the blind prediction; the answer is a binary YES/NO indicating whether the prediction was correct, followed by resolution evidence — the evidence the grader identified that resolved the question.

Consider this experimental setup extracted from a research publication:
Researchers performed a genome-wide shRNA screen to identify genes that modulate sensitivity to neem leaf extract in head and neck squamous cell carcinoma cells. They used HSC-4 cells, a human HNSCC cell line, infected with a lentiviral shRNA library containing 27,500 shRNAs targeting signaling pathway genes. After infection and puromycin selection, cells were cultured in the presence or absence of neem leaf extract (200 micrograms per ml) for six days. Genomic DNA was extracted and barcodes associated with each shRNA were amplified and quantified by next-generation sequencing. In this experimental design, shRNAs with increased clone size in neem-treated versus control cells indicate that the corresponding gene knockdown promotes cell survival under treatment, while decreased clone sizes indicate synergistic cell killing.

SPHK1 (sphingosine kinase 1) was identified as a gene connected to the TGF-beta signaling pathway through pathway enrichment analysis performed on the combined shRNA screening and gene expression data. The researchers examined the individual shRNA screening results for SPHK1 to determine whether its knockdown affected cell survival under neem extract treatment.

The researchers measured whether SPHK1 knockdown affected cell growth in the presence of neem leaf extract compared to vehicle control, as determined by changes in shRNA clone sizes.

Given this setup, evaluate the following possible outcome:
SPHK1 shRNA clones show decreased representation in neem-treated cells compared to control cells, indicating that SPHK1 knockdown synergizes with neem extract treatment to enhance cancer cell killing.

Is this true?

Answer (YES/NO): NO